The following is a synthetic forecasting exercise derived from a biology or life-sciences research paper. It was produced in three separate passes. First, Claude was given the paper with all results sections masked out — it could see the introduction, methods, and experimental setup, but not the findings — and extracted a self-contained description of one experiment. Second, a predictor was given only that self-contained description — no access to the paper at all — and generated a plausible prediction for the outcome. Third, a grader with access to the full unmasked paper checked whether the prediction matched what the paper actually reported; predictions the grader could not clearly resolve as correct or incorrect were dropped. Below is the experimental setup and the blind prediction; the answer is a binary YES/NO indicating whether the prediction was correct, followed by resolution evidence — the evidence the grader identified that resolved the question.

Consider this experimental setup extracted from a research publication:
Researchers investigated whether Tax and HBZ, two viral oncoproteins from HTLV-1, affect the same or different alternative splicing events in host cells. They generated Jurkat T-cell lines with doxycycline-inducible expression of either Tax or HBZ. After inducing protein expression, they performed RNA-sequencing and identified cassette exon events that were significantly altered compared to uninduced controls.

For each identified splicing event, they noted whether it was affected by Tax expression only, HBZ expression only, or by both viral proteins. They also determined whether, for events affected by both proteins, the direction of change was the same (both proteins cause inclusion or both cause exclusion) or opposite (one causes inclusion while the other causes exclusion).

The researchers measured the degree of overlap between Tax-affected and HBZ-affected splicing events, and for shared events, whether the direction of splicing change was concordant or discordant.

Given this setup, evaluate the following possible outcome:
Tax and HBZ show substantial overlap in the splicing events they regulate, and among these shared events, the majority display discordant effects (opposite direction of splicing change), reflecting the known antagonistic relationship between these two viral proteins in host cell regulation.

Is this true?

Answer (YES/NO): NO